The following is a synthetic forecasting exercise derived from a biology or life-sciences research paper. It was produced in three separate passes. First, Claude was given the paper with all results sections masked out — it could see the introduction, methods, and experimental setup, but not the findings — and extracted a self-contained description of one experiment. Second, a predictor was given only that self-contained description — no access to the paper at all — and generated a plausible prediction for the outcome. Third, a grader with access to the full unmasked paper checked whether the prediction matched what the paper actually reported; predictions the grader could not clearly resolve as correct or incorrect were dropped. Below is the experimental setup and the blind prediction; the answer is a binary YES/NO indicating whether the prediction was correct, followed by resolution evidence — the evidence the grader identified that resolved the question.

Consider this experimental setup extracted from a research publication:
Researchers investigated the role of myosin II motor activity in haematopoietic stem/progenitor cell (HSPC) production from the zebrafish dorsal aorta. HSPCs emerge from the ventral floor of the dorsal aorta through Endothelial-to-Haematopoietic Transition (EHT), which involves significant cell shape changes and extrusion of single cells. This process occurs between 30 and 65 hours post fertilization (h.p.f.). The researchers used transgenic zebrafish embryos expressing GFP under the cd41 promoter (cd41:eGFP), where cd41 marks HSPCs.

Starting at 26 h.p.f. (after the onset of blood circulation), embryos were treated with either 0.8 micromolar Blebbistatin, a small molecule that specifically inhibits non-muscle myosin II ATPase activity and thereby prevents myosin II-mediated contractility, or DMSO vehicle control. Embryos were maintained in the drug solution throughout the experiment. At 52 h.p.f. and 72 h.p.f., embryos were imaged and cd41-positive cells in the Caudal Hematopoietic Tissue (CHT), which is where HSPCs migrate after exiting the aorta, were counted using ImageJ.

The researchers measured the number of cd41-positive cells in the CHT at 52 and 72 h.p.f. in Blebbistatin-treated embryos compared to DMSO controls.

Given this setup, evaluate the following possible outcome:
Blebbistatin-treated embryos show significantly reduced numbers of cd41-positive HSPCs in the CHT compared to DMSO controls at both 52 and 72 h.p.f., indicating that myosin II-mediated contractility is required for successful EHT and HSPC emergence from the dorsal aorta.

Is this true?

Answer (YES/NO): YES